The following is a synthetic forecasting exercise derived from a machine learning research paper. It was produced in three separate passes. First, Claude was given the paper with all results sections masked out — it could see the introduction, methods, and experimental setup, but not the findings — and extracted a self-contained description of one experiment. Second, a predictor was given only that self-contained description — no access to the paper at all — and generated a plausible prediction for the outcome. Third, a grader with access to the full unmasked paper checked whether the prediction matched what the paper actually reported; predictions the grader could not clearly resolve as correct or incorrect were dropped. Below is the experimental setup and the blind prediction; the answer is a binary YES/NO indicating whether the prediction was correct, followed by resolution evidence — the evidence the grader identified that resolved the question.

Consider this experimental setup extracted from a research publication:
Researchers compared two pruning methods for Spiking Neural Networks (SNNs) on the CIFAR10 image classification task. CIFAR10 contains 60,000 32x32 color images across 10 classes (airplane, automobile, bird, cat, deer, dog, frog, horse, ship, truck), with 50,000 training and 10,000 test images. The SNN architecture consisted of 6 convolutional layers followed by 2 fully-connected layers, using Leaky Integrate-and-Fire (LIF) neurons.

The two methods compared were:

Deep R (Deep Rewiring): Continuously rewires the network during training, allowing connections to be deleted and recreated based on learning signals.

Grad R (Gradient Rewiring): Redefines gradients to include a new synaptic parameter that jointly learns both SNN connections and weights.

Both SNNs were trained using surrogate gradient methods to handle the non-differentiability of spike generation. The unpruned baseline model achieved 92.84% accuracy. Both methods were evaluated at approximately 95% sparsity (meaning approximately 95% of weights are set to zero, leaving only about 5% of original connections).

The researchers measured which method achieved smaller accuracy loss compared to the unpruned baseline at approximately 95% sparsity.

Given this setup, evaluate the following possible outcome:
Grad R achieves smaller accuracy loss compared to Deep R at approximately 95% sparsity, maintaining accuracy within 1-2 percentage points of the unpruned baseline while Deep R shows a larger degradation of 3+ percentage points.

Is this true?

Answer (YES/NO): NO